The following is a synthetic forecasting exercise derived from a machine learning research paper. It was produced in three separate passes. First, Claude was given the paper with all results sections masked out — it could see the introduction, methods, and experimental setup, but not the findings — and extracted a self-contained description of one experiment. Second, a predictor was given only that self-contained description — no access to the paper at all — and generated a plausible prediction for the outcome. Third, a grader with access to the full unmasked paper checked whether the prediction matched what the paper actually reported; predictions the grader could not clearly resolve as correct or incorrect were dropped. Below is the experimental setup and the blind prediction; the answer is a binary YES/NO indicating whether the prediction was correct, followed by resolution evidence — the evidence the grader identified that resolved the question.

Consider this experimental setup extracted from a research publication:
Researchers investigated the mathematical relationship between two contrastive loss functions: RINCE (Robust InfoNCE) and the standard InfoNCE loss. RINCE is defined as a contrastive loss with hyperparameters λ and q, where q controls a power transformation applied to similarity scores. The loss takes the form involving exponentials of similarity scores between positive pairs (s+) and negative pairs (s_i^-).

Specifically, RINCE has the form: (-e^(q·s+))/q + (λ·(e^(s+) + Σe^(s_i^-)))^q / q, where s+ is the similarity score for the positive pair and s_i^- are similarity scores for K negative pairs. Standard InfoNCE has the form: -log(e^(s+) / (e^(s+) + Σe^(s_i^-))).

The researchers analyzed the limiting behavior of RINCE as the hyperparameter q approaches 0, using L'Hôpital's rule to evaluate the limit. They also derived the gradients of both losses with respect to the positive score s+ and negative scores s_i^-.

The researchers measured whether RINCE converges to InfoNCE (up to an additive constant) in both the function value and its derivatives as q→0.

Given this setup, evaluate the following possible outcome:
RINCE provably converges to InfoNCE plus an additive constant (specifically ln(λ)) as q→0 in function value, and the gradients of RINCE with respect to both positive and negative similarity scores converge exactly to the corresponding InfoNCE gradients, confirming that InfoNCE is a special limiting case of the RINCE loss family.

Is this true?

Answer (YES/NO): YES